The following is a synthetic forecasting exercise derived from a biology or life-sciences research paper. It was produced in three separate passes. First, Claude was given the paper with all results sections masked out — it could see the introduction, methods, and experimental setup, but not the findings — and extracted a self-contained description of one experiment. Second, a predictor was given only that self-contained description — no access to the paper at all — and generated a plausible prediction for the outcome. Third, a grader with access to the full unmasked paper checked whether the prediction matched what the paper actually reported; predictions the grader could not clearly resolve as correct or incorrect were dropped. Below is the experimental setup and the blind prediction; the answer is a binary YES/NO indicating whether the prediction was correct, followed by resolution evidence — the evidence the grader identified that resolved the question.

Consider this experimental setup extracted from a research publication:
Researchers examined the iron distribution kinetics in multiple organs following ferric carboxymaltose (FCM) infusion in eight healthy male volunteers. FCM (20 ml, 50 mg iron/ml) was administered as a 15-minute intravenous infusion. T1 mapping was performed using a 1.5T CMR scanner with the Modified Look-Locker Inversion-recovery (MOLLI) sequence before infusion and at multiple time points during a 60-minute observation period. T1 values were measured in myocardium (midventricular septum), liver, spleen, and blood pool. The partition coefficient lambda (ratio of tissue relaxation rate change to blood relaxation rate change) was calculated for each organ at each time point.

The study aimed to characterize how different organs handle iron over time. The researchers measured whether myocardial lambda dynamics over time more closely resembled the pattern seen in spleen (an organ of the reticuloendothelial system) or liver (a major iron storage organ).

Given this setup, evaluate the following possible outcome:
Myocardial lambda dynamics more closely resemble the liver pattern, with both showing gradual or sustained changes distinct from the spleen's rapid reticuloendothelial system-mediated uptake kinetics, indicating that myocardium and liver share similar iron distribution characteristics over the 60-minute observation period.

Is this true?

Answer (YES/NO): NO